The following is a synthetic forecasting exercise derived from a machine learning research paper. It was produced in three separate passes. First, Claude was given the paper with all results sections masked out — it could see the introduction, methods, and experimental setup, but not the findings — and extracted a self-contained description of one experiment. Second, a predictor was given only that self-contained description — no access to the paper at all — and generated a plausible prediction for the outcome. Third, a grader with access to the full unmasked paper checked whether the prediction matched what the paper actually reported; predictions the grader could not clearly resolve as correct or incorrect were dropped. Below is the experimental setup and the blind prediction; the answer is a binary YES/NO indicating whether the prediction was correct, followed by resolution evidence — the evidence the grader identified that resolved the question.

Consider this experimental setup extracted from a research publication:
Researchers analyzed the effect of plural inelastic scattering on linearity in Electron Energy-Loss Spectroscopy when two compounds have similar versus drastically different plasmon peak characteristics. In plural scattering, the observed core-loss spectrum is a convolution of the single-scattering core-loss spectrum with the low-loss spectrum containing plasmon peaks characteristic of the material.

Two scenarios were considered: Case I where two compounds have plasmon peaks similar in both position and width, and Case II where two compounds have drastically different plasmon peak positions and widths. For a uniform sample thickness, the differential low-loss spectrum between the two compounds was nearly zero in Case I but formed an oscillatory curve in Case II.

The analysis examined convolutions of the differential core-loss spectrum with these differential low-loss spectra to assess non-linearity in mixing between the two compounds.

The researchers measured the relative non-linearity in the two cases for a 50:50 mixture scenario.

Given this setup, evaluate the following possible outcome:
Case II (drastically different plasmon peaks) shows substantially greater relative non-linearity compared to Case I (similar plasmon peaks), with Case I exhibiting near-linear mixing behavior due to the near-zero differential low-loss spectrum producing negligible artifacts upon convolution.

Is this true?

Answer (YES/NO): YES